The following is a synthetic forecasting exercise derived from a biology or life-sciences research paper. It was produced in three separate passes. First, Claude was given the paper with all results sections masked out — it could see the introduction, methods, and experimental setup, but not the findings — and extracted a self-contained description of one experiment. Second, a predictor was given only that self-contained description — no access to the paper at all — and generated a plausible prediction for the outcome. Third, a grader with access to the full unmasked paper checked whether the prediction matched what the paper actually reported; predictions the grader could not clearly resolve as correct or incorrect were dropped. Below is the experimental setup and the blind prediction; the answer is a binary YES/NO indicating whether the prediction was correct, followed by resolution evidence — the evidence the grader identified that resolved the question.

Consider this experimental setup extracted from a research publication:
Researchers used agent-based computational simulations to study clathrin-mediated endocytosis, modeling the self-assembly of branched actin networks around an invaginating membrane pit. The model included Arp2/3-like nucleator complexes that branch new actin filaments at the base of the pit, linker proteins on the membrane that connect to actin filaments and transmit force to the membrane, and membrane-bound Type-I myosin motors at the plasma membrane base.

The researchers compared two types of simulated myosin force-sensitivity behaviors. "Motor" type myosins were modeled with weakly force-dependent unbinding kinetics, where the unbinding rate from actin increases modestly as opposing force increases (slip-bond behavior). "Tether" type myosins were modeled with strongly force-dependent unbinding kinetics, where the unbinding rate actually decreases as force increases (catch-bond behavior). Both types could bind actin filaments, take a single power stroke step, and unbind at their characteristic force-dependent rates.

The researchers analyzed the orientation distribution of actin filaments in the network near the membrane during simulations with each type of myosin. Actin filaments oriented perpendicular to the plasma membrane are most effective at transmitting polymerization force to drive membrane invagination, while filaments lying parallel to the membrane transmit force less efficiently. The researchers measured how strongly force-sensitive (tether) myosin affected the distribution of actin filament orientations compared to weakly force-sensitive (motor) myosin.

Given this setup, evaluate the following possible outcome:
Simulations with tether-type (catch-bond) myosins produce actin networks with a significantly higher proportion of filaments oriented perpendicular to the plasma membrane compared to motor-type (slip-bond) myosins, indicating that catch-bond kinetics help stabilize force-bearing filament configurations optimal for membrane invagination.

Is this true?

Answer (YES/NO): NO